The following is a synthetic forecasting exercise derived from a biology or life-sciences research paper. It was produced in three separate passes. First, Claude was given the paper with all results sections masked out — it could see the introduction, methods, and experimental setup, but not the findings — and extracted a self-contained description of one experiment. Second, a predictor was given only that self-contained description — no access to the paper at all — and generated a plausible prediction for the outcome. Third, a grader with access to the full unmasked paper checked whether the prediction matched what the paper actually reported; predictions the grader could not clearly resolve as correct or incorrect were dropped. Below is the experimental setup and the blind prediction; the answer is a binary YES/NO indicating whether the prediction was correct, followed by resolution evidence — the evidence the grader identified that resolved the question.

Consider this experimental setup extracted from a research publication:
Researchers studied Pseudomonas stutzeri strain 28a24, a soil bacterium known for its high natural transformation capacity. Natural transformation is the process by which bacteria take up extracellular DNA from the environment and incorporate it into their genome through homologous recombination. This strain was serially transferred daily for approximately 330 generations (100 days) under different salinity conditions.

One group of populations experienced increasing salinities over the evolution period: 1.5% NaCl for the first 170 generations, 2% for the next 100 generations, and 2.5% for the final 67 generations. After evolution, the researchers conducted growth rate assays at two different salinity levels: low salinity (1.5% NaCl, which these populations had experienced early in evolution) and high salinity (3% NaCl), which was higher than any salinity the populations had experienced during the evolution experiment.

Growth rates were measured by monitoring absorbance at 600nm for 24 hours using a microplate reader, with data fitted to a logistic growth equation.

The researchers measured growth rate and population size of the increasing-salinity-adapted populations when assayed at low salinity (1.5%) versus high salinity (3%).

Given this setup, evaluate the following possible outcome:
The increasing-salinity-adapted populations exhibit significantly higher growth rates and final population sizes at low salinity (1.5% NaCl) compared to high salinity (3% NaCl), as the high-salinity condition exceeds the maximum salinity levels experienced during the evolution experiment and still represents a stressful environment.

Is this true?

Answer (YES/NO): NO